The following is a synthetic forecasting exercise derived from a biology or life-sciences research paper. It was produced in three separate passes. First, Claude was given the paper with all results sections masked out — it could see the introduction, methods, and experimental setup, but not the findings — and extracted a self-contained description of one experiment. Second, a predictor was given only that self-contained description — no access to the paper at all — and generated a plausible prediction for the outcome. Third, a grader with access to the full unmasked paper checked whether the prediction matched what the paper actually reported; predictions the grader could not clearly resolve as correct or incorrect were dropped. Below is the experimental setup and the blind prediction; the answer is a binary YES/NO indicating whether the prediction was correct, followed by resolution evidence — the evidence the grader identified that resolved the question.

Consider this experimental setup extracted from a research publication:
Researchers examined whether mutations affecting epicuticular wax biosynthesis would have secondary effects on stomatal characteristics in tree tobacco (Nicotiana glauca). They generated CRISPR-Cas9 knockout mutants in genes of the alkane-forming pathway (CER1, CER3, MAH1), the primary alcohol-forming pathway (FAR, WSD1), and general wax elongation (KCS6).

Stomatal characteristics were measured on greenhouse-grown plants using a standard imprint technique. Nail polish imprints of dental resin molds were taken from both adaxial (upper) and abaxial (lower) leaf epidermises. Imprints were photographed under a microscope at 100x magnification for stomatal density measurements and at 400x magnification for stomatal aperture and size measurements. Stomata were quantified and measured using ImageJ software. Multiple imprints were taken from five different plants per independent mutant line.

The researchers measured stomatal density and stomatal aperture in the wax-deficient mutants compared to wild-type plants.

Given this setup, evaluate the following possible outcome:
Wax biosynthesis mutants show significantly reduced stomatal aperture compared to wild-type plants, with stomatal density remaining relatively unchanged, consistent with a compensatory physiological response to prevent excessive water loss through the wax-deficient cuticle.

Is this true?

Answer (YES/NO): NO